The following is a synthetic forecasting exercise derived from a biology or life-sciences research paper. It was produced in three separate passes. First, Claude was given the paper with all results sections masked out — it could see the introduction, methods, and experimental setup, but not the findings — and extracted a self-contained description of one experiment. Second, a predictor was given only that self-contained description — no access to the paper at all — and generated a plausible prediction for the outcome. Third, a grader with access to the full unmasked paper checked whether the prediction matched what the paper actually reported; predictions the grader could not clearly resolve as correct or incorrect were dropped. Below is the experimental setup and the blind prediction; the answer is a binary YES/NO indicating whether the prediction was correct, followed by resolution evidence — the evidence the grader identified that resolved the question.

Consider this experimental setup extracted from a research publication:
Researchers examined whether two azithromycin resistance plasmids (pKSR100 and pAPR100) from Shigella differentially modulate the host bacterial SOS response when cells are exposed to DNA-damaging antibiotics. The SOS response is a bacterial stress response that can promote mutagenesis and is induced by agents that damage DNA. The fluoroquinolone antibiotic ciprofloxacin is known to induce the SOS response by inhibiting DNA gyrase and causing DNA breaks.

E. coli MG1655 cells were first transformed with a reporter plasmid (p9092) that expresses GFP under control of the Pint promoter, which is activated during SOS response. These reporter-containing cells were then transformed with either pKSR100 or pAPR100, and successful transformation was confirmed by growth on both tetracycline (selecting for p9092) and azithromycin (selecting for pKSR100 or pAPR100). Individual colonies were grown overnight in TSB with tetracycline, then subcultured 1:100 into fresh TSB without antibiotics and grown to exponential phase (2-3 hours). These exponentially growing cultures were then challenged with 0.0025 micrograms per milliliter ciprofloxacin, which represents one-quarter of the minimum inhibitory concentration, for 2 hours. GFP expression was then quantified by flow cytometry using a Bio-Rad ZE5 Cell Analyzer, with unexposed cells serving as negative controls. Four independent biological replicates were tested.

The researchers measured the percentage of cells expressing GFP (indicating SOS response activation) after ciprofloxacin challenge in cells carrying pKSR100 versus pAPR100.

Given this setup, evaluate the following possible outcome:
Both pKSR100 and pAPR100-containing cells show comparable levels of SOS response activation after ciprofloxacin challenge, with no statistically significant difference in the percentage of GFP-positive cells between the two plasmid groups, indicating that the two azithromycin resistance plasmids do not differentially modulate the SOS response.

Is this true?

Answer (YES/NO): NO